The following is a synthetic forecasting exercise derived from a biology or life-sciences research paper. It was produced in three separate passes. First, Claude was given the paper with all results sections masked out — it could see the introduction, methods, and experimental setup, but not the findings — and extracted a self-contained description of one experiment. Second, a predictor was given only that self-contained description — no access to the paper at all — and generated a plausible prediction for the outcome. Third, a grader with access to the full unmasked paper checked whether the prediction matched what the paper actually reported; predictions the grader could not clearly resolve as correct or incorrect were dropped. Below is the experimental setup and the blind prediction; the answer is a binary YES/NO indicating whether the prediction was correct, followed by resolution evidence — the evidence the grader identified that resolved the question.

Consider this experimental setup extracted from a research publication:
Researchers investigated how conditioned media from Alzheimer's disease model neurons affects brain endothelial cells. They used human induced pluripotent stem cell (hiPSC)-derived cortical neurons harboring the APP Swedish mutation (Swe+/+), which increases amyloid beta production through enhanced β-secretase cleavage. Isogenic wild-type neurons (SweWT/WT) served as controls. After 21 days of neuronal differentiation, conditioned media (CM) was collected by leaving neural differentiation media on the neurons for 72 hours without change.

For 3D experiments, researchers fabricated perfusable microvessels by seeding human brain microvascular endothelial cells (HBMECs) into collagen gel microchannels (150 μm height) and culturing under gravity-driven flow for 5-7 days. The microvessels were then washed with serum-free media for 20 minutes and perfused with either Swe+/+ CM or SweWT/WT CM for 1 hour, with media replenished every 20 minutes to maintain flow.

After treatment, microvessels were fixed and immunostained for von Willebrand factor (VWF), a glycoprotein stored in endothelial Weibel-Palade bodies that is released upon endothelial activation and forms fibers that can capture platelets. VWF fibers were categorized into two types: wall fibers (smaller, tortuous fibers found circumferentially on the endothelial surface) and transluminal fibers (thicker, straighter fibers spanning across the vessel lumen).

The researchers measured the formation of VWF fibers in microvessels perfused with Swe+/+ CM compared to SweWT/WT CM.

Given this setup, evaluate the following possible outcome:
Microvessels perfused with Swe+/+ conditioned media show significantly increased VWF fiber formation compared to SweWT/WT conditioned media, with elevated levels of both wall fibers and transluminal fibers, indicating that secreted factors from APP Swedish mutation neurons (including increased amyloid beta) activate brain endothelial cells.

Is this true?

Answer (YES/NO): NO